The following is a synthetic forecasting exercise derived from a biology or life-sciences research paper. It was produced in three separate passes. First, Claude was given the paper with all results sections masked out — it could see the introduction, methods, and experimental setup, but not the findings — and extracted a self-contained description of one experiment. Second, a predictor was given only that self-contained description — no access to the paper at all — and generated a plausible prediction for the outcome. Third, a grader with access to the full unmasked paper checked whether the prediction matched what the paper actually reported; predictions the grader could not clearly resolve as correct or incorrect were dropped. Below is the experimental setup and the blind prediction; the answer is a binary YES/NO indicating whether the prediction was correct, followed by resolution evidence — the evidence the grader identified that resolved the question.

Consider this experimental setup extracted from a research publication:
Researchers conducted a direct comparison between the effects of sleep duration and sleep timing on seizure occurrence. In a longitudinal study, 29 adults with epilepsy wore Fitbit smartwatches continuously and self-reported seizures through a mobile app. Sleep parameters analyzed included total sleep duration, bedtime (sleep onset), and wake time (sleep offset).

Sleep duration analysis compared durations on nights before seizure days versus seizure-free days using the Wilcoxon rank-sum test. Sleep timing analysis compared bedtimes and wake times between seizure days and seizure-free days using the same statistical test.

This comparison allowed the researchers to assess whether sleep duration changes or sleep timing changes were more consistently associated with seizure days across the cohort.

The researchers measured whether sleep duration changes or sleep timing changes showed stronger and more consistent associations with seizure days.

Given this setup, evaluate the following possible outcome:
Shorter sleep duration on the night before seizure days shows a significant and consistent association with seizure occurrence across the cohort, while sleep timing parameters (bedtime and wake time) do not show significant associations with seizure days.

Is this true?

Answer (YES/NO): NO